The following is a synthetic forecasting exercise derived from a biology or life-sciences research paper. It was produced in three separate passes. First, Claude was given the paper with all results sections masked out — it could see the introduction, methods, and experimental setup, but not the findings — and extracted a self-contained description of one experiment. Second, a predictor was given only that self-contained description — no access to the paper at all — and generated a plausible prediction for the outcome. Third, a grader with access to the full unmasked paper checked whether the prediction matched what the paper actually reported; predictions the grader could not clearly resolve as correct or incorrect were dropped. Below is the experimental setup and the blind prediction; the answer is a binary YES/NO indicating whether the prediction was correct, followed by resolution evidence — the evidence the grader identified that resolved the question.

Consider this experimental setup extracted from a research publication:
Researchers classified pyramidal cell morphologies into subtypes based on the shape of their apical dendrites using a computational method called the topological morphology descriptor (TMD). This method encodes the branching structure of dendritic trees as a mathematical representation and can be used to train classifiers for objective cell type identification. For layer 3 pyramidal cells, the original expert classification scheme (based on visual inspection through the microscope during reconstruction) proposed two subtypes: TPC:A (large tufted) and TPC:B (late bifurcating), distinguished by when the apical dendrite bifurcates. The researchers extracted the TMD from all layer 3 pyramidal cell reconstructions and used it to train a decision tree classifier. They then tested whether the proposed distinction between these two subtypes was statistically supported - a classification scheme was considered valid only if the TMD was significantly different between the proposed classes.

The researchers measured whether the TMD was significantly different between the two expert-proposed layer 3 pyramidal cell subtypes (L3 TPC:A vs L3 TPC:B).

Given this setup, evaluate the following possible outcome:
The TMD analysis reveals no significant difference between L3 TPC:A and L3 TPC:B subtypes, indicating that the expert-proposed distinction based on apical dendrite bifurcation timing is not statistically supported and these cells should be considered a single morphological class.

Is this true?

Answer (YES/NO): NO